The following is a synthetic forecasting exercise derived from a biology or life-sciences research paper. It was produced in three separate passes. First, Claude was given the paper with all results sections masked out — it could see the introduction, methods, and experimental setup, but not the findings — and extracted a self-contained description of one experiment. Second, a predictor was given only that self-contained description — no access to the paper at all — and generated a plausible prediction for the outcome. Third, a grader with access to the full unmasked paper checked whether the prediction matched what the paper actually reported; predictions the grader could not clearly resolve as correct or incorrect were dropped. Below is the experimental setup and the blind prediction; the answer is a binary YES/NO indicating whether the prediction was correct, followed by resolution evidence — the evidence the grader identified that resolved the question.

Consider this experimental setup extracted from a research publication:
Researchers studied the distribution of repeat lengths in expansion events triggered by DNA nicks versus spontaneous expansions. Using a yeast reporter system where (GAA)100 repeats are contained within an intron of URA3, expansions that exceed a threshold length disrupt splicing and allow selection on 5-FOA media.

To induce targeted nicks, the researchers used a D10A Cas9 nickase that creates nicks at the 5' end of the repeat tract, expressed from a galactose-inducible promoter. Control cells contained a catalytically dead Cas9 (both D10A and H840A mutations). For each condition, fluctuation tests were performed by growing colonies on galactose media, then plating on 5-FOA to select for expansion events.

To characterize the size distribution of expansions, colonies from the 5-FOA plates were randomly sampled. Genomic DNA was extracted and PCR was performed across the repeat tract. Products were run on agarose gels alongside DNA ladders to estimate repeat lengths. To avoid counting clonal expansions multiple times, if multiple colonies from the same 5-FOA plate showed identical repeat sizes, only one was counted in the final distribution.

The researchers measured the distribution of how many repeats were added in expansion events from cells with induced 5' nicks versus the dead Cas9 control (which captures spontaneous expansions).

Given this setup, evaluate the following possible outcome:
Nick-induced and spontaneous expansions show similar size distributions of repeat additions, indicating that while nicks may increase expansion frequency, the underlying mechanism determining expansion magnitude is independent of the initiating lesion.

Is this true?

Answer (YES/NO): NO